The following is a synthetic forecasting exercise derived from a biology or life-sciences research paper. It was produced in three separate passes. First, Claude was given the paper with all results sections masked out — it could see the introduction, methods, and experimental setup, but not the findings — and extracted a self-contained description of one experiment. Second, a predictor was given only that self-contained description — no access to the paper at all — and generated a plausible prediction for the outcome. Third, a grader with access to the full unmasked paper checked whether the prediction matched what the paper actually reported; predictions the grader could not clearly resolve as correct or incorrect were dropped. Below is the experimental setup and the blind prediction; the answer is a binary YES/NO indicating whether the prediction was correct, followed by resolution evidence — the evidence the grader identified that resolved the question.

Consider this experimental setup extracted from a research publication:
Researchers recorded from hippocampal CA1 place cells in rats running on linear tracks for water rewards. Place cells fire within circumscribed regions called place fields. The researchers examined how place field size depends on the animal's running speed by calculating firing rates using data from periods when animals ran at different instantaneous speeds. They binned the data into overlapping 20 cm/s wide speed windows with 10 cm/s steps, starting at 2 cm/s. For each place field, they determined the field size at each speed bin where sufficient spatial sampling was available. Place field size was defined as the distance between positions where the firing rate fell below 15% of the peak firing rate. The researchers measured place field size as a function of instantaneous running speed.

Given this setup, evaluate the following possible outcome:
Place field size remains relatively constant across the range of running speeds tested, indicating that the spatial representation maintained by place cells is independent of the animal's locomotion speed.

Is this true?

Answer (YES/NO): YES